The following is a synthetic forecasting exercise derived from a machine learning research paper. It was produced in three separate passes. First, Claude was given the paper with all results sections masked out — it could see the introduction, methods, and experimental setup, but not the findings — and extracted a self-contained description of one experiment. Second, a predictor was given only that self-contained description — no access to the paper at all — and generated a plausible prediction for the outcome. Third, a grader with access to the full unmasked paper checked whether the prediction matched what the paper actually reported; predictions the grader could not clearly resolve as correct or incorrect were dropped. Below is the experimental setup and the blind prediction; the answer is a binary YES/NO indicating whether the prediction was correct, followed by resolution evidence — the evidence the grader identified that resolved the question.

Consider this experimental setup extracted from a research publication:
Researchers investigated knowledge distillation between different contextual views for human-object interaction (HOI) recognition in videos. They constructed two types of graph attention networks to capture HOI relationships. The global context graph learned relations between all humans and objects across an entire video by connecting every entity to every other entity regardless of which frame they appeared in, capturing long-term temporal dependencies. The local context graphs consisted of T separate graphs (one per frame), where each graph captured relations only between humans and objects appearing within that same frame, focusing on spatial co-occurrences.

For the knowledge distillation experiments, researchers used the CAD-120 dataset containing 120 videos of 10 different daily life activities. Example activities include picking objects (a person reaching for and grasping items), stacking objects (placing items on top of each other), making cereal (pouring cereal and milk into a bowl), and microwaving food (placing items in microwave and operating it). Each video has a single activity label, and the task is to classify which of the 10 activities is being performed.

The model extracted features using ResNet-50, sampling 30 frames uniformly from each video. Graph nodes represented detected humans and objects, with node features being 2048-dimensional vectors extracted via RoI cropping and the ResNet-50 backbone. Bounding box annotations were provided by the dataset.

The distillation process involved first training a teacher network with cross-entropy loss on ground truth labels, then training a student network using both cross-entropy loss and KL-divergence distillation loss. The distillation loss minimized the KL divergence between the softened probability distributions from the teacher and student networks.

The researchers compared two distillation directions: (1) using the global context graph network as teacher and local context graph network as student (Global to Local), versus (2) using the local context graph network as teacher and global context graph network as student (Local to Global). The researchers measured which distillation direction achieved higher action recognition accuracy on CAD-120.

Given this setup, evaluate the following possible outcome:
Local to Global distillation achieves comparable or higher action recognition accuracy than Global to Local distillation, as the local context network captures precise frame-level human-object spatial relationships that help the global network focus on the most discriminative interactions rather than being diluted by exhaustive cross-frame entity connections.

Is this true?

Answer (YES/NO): NO